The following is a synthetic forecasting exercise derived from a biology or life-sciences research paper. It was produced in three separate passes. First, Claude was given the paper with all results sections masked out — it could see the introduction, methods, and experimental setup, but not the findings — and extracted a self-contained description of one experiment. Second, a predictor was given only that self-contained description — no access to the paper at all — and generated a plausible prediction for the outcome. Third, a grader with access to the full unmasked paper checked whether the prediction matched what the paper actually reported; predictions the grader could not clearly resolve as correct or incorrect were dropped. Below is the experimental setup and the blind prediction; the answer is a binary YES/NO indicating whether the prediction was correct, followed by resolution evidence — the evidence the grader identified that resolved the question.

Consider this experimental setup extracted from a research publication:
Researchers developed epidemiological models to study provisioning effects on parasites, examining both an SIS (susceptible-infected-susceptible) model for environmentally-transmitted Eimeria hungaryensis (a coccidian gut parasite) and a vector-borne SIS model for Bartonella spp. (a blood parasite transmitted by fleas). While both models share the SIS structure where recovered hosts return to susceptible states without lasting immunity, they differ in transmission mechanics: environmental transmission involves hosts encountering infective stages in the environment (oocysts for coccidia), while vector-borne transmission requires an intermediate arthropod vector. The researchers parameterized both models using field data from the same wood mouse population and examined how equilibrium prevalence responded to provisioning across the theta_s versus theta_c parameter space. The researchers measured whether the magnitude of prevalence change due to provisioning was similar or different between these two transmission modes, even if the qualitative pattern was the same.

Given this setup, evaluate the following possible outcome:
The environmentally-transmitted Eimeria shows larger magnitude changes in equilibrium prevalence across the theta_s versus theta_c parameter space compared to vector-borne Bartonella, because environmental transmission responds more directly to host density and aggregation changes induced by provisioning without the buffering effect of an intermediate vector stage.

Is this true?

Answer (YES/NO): YES